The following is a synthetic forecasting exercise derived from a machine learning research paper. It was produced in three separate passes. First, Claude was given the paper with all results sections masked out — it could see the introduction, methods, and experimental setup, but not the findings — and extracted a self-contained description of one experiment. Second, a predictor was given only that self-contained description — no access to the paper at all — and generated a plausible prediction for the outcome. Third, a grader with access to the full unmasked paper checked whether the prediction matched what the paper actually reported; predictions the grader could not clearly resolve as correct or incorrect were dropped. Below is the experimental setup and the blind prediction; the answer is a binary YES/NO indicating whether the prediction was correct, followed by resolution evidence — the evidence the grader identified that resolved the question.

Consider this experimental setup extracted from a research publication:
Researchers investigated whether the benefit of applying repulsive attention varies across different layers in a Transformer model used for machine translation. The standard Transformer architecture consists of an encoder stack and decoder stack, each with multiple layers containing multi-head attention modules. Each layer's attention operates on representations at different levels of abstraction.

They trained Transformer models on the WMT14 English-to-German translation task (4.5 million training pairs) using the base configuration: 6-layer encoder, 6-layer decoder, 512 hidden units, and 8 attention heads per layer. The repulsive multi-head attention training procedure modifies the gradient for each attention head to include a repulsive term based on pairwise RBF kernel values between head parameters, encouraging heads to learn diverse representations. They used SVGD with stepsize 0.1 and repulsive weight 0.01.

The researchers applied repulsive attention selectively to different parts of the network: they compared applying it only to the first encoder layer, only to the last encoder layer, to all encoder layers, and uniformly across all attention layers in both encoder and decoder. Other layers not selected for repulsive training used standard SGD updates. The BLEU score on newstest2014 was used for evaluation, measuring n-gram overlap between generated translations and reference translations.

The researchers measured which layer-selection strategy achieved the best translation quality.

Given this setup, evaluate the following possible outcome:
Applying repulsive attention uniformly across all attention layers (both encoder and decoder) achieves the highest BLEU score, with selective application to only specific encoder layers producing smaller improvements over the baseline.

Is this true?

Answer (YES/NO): NO